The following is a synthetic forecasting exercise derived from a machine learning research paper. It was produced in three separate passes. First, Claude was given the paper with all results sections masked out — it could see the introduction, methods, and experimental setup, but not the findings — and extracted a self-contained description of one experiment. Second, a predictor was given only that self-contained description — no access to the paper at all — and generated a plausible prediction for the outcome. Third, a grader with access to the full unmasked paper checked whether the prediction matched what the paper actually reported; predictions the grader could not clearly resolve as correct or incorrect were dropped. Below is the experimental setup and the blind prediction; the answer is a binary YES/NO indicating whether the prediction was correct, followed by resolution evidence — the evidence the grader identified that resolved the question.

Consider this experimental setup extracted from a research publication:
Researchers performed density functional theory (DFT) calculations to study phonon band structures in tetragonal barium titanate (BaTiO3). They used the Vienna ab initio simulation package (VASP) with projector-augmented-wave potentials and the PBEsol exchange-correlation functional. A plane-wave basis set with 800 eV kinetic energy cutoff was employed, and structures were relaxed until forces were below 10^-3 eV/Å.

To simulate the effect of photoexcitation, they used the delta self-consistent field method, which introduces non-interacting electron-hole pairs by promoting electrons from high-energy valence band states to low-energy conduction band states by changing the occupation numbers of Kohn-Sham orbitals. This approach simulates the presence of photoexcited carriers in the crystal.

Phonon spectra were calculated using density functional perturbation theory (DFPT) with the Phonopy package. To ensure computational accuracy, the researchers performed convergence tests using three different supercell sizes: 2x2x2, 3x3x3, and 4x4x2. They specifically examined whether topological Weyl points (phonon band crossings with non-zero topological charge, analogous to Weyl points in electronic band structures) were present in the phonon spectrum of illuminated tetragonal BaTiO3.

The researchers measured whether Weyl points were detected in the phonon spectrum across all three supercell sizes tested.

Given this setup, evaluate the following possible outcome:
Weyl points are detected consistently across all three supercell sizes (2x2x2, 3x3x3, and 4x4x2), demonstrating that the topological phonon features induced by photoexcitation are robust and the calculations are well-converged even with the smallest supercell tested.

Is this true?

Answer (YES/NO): YES